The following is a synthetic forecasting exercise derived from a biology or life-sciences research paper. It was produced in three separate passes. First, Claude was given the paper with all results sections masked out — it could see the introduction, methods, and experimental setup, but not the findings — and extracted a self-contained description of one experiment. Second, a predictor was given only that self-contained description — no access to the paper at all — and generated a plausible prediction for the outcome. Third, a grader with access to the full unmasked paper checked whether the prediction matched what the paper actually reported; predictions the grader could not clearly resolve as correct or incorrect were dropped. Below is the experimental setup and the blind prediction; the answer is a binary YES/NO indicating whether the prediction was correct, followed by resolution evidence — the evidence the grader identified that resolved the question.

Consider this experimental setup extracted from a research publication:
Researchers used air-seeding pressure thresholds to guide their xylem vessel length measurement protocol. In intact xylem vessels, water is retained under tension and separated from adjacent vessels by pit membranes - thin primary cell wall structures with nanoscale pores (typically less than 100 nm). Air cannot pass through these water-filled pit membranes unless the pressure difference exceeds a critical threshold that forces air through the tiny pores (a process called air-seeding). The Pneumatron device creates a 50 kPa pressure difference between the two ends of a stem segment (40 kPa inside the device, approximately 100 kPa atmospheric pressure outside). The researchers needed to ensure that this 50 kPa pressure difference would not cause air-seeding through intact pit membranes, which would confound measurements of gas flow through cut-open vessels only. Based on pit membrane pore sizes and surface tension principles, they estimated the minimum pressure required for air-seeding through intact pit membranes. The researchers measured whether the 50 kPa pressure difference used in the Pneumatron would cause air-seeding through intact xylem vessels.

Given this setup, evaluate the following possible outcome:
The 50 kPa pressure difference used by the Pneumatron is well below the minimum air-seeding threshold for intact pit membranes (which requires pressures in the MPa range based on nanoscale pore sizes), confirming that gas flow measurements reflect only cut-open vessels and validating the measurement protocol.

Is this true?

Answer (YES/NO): YES